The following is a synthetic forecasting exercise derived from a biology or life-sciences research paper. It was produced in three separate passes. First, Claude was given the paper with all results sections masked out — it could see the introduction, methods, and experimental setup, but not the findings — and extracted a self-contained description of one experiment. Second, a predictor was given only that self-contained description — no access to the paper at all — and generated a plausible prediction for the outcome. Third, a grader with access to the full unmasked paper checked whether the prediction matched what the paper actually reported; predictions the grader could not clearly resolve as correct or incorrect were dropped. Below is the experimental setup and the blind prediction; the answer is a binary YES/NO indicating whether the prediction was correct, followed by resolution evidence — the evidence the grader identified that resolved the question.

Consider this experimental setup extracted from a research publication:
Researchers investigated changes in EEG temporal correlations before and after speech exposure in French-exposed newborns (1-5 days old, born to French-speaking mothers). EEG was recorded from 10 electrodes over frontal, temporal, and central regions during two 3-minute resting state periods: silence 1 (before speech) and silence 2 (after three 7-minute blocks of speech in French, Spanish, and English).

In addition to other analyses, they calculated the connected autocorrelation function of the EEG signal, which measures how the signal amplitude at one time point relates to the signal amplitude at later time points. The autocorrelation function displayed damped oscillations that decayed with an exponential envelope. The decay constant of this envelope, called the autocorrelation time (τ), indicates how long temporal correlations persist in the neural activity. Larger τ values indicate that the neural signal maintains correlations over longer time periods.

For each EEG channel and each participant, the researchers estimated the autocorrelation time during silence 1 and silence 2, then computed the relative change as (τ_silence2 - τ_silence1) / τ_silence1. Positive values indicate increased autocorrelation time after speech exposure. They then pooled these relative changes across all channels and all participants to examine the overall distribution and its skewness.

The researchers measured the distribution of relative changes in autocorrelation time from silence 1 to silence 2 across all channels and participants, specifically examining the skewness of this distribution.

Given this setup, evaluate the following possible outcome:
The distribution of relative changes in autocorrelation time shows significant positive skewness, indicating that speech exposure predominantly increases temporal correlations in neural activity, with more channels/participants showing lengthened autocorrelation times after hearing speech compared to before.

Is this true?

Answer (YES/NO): YES